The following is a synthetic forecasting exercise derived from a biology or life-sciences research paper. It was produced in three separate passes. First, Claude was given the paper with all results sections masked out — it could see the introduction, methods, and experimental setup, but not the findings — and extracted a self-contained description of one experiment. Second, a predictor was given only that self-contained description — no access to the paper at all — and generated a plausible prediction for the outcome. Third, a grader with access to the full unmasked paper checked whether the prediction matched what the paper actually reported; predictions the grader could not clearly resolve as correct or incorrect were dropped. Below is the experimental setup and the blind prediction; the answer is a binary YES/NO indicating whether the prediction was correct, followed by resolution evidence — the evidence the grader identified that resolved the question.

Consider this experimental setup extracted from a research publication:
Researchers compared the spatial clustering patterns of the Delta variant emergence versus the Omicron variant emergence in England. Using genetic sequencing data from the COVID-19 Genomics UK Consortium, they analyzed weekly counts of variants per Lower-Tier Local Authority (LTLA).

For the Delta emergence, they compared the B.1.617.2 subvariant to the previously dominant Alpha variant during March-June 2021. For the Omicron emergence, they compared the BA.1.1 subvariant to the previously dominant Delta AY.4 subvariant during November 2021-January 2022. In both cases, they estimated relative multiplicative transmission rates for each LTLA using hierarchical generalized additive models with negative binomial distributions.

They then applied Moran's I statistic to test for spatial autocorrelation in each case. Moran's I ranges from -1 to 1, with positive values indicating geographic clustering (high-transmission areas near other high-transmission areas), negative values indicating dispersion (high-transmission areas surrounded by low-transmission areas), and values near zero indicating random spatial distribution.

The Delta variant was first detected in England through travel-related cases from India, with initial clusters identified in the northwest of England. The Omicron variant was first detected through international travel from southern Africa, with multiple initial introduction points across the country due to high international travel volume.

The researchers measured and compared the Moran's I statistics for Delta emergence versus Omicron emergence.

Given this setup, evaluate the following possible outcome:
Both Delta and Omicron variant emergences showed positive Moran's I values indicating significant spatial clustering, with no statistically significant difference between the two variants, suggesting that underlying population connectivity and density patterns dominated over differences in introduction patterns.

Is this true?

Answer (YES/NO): NO